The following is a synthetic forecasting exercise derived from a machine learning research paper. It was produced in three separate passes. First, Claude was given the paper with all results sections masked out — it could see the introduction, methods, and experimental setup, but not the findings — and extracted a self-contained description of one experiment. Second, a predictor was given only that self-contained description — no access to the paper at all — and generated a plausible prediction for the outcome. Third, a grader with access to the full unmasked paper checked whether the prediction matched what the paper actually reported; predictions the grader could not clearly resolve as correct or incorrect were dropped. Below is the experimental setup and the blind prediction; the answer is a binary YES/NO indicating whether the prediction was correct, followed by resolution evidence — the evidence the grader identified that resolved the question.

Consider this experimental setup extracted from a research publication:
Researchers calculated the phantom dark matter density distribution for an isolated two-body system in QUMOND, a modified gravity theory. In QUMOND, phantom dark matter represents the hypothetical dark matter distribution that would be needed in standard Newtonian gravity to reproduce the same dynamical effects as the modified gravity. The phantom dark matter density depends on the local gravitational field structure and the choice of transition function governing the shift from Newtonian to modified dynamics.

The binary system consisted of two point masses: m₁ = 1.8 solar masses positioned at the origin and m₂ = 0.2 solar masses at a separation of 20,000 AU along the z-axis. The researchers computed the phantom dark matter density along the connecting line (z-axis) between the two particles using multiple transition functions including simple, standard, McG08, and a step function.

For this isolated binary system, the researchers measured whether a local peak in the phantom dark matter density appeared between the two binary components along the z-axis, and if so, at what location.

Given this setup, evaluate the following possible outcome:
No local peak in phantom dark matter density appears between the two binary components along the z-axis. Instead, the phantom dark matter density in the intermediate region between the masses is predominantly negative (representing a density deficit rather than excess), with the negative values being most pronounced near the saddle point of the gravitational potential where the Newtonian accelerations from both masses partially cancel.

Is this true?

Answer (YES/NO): NO